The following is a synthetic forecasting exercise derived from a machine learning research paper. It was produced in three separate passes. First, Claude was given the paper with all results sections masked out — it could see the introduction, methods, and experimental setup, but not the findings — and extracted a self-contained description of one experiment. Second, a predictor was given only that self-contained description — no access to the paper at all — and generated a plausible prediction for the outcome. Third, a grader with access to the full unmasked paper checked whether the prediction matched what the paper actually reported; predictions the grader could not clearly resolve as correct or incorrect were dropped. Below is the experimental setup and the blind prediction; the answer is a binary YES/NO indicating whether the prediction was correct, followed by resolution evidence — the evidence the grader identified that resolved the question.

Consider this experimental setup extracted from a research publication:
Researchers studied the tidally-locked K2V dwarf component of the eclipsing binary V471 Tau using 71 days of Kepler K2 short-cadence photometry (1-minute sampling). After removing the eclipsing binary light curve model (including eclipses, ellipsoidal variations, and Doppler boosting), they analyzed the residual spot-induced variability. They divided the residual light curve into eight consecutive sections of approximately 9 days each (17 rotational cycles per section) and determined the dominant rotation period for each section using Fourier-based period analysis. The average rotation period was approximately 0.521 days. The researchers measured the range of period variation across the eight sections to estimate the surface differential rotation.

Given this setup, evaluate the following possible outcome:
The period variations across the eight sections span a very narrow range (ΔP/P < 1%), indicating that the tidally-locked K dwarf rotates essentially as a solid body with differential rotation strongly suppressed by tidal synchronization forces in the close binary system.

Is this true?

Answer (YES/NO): YES